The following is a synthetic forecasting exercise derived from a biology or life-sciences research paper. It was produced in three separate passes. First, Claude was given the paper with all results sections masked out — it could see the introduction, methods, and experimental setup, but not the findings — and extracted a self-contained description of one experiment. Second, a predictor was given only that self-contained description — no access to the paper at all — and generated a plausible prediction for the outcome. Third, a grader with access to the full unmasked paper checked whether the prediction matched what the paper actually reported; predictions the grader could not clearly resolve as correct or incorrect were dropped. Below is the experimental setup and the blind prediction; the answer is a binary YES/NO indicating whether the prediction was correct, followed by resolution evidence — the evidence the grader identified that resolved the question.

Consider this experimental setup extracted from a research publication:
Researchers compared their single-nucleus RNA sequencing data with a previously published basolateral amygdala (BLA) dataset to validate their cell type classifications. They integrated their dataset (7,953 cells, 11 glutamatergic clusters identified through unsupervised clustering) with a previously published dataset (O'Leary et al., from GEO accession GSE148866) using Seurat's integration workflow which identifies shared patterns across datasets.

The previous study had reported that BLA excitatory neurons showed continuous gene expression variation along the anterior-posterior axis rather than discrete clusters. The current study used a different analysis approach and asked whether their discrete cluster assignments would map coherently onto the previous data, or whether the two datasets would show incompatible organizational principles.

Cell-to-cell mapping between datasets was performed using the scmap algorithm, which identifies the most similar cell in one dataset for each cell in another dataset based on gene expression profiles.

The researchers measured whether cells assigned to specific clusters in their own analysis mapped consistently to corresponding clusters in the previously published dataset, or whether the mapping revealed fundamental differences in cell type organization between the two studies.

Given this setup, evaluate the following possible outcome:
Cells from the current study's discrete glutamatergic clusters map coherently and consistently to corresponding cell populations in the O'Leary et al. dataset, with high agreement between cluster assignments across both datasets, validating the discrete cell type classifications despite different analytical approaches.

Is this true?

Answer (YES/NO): NO